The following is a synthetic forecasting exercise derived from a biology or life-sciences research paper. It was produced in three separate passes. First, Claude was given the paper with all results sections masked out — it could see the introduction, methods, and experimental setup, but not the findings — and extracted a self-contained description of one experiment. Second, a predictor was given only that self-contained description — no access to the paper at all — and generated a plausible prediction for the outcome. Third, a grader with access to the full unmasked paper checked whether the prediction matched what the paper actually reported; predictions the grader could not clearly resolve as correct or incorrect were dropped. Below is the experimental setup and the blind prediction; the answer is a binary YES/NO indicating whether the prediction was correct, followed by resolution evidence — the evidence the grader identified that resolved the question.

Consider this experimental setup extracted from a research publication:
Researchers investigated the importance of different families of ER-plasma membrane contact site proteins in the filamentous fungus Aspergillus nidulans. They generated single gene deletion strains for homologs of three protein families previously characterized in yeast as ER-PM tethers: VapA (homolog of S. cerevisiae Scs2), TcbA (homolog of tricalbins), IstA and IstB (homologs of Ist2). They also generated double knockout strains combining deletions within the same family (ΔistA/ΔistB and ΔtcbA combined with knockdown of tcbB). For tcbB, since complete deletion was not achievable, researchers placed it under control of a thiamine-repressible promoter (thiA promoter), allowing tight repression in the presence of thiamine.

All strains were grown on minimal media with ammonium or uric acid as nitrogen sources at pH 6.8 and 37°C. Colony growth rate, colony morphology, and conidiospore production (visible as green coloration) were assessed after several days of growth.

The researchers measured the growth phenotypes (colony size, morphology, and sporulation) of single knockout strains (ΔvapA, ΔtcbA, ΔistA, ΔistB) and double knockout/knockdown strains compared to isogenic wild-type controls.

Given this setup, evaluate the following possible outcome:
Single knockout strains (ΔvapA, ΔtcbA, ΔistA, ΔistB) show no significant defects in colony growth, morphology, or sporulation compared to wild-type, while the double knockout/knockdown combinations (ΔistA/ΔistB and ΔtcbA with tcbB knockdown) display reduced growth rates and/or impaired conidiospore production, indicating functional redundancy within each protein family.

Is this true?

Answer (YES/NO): NO